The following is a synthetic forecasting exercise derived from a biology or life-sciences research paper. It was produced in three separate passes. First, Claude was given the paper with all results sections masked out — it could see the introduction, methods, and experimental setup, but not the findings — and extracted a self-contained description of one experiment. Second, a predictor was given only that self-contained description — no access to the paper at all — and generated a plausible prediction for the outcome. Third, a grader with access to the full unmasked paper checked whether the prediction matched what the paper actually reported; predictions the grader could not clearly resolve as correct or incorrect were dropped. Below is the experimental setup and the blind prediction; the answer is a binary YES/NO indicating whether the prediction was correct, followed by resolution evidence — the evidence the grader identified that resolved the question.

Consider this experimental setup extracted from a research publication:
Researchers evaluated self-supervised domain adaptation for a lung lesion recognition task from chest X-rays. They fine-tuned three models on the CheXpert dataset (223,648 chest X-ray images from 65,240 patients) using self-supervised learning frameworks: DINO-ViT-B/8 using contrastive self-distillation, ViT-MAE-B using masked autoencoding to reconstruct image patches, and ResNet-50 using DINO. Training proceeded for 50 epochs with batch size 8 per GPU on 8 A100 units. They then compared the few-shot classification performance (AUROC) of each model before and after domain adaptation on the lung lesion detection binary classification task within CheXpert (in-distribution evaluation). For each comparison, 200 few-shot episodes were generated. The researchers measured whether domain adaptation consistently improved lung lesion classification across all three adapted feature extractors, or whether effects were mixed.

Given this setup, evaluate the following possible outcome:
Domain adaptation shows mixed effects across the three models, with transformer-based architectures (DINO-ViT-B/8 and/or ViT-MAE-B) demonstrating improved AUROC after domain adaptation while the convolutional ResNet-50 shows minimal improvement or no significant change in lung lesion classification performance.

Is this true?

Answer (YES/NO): NO